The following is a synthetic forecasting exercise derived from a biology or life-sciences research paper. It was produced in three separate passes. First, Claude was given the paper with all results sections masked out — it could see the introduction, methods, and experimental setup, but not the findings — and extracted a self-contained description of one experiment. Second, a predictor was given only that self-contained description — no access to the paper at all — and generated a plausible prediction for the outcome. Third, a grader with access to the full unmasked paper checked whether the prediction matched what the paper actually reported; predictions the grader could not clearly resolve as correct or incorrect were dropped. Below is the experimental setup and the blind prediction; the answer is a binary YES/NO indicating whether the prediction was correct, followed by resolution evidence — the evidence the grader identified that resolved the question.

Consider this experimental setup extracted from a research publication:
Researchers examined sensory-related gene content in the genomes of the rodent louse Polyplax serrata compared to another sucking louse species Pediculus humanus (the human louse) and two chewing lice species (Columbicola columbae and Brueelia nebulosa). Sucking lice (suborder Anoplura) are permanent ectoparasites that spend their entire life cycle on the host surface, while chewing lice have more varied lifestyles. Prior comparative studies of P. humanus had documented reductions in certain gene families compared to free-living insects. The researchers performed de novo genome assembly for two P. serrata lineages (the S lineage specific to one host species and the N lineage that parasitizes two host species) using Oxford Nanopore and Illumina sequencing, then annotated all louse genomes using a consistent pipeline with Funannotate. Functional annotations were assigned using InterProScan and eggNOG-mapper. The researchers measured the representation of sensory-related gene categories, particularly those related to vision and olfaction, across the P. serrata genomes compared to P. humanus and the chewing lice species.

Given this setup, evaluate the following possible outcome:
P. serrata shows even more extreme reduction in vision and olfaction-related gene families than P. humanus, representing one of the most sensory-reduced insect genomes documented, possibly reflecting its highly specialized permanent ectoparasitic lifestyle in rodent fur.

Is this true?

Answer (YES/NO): NO